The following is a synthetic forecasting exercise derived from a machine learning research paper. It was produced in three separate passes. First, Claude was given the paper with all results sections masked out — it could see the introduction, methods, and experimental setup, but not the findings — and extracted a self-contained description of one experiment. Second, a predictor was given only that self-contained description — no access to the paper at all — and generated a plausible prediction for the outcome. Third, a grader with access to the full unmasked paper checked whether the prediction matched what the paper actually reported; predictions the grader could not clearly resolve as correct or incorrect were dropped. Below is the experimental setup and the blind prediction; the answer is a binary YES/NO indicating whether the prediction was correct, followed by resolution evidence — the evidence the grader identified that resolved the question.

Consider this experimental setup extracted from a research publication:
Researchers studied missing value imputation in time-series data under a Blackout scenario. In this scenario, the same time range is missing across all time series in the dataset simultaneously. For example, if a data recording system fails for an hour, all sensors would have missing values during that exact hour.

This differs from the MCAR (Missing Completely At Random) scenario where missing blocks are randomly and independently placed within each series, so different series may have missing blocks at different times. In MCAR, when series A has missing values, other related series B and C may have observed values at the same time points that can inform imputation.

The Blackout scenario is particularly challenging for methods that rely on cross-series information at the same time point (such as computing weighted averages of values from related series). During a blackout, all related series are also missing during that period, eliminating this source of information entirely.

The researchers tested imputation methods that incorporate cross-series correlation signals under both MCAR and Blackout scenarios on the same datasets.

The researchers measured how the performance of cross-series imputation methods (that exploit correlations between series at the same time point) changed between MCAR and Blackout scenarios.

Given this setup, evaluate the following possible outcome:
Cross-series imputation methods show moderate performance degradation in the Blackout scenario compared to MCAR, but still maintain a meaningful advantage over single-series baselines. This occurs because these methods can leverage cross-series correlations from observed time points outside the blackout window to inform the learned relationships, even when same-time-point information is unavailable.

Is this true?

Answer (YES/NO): NO